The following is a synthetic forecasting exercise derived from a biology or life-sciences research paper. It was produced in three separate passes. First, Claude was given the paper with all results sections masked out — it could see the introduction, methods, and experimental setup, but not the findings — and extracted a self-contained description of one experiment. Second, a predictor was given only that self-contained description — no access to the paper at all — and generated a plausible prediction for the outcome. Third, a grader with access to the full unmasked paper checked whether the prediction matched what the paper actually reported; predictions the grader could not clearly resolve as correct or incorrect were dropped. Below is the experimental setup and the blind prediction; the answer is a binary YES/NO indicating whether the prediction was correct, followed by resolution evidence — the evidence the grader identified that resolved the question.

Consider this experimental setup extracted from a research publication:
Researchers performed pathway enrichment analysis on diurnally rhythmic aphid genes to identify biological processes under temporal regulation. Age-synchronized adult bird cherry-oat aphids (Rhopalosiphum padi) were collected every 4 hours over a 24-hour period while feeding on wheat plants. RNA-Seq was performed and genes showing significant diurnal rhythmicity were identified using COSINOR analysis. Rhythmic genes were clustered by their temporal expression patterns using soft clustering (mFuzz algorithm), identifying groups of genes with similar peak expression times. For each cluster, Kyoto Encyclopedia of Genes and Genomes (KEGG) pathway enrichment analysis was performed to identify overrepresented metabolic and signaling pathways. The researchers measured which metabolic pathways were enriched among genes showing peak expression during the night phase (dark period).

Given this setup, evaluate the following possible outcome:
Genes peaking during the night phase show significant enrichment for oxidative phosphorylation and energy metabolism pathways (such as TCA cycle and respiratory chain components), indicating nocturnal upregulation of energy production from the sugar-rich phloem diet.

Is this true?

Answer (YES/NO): NO